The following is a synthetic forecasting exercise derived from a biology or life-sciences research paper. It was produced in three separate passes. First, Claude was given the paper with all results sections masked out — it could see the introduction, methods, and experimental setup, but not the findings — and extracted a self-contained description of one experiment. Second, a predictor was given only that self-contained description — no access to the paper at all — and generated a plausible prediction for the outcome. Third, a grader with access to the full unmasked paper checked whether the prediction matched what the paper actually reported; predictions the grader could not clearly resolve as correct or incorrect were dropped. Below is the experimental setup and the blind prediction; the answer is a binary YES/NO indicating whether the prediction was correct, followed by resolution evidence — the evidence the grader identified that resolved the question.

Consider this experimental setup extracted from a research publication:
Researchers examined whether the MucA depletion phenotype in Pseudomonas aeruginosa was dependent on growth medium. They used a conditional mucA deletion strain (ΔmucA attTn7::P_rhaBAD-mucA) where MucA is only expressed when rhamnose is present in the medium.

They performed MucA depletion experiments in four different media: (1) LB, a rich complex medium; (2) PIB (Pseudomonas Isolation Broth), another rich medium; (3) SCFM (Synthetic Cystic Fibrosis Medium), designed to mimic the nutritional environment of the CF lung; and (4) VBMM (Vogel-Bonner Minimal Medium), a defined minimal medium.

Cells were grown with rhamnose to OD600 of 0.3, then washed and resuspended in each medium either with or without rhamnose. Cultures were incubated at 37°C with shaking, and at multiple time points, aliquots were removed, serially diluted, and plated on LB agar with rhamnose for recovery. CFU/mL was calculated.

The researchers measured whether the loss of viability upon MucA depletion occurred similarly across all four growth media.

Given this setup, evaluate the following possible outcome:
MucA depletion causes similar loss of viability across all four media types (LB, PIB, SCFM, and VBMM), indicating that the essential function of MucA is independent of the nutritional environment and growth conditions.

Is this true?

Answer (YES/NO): YES